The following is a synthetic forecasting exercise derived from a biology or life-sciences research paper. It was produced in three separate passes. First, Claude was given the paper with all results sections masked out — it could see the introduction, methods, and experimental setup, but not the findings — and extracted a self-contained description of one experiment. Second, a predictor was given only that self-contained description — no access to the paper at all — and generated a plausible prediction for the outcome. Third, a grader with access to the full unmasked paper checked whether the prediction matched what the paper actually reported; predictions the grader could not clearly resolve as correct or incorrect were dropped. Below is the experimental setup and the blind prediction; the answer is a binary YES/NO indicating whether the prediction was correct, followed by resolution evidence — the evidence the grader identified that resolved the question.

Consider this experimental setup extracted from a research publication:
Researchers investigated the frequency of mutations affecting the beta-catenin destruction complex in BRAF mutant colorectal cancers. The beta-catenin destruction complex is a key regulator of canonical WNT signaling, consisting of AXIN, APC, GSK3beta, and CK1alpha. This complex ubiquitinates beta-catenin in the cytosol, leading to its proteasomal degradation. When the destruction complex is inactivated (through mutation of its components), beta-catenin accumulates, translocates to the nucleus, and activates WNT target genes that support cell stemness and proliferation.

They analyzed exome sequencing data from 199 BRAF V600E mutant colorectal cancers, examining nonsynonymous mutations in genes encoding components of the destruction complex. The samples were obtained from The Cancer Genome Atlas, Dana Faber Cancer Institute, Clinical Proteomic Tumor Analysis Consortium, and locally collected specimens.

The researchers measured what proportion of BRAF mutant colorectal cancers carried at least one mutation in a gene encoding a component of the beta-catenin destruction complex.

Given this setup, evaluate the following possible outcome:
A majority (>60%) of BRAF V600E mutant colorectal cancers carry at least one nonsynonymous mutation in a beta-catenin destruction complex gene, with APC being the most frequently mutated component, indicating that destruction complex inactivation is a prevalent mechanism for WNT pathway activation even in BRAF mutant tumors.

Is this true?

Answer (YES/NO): NO